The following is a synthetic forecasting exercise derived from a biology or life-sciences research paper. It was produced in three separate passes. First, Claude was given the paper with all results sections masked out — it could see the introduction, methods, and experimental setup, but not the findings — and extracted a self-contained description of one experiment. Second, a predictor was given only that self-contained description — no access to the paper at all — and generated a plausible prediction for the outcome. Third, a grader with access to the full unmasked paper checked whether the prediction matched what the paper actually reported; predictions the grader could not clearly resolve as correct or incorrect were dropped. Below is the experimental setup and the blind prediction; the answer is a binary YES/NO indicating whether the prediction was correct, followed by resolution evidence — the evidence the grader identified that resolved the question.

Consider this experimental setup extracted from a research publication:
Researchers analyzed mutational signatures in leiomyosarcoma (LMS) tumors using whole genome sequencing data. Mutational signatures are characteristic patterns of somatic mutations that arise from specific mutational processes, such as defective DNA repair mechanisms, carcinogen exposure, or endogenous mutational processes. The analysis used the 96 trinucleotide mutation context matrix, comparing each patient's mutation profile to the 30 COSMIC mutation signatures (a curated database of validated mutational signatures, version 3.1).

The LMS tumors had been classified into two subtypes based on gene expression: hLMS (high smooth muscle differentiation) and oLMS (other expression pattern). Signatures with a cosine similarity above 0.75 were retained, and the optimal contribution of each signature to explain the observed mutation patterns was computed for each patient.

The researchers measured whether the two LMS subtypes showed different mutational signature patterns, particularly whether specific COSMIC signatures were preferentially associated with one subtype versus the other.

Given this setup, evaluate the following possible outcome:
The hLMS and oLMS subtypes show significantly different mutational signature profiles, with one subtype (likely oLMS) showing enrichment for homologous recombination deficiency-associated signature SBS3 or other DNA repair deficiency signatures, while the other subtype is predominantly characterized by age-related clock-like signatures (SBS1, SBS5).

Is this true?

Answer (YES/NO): NO